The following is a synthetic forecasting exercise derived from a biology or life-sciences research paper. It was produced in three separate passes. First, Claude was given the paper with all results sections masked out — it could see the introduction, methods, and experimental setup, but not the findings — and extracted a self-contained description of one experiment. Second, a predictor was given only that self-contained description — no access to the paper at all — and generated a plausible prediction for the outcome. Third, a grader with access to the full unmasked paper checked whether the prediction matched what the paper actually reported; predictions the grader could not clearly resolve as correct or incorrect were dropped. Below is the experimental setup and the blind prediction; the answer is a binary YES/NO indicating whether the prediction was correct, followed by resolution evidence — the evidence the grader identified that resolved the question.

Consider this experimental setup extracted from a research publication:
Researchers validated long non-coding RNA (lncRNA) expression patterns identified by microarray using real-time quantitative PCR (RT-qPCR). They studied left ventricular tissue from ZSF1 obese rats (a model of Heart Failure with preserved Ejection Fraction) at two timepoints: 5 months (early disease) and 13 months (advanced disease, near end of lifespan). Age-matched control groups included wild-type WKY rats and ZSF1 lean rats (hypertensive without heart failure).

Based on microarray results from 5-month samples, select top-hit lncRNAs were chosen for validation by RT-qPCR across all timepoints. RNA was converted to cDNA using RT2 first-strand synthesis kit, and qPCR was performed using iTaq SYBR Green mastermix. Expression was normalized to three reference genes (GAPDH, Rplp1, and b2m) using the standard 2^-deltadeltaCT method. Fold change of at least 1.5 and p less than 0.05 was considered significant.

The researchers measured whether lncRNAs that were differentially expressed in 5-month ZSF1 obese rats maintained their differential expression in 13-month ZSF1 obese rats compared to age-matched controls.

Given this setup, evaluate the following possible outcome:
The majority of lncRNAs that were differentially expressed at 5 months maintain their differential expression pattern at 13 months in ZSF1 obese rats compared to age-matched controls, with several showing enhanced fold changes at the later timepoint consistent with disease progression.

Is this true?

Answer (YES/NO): NO